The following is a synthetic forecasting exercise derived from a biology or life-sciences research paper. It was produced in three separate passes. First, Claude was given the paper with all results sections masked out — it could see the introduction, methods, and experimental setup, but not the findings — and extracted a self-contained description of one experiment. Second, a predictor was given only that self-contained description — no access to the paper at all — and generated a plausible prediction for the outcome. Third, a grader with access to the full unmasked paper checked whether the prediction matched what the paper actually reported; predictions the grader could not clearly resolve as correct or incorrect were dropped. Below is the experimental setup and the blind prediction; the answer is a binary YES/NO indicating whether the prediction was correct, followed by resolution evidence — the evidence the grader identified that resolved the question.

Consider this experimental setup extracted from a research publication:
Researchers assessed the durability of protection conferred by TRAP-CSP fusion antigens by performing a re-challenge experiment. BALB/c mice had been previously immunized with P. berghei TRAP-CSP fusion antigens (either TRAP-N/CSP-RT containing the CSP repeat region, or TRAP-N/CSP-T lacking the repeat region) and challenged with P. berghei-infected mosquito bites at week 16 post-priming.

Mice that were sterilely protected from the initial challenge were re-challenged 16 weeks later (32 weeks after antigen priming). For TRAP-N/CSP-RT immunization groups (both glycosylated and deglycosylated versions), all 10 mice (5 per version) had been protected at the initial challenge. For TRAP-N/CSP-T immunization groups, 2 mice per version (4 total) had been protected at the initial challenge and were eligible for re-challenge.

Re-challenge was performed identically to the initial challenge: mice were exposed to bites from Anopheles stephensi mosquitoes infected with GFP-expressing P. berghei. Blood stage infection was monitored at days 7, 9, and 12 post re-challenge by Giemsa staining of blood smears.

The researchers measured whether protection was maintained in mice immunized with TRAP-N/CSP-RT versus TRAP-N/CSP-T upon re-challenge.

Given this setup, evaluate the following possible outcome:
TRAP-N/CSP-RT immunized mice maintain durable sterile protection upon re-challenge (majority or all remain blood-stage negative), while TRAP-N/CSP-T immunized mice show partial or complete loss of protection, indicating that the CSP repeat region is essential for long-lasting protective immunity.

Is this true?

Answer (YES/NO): YES